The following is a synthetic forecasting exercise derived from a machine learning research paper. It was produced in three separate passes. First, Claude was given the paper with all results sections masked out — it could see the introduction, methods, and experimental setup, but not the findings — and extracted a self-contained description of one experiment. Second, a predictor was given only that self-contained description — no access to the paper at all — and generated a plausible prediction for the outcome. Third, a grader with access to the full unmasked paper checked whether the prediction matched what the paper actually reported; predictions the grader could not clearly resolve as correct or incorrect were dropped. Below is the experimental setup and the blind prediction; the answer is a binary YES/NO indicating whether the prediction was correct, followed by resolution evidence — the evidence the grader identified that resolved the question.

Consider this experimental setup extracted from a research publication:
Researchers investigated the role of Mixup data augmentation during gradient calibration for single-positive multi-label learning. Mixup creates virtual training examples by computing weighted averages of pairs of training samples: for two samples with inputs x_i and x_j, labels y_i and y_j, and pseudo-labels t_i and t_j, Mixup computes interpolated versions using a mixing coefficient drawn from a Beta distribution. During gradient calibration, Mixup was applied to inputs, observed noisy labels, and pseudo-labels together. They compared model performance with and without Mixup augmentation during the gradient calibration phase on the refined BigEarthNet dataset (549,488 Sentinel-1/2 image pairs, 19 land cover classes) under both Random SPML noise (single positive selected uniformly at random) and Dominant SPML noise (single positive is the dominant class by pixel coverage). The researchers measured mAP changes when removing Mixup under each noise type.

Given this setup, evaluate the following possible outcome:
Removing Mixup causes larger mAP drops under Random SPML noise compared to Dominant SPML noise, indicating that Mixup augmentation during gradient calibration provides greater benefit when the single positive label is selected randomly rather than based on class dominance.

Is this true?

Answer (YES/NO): YES